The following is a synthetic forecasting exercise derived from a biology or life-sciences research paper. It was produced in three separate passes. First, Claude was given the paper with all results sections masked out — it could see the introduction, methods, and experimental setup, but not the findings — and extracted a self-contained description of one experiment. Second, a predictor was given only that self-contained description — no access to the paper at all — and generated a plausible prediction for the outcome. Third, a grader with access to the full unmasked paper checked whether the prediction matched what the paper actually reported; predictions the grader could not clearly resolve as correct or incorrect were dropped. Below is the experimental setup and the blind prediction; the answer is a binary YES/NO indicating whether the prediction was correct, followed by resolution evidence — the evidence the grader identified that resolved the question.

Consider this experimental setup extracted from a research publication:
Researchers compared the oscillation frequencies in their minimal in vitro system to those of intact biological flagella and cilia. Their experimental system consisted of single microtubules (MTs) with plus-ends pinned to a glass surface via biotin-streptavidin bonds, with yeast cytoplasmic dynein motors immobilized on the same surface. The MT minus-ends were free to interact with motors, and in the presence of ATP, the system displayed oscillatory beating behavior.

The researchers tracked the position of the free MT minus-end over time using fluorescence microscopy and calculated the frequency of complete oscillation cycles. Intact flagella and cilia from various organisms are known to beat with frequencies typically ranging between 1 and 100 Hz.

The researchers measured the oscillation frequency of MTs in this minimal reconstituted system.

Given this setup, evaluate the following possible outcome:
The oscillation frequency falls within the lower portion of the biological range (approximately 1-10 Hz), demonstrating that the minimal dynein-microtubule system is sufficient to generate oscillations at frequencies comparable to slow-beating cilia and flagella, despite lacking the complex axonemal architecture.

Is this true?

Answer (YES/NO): NO